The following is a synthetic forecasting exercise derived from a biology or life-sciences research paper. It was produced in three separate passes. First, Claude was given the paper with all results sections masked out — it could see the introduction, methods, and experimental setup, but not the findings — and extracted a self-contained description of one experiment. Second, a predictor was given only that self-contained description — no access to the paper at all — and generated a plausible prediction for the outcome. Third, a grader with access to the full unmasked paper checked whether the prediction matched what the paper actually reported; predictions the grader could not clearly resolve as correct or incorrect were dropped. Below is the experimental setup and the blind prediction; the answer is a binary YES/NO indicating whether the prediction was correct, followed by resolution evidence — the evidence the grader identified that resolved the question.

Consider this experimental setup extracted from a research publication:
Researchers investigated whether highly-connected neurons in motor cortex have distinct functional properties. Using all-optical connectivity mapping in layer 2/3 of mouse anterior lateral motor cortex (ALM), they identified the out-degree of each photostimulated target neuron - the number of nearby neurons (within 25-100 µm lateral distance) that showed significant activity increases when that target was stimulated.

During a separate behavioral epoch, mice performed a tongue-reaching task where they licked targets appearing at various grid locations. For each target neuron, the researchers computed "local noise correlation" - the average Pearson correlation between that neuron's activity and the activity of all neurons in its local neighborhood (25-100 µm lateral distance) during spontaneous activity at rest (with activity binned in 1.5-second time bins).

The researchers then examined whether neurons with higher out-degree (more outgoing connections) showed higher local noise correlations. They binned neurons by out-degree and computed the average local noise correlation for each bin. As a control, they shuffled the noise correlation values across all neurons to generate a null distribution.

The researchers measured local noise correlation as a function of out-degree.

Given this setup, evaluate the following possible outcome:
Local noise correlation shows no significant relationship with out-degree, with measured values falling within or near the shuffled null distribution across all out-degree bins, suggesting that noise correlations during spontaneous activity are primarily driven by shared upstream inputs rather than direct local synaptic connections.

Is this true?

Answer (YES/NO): NO